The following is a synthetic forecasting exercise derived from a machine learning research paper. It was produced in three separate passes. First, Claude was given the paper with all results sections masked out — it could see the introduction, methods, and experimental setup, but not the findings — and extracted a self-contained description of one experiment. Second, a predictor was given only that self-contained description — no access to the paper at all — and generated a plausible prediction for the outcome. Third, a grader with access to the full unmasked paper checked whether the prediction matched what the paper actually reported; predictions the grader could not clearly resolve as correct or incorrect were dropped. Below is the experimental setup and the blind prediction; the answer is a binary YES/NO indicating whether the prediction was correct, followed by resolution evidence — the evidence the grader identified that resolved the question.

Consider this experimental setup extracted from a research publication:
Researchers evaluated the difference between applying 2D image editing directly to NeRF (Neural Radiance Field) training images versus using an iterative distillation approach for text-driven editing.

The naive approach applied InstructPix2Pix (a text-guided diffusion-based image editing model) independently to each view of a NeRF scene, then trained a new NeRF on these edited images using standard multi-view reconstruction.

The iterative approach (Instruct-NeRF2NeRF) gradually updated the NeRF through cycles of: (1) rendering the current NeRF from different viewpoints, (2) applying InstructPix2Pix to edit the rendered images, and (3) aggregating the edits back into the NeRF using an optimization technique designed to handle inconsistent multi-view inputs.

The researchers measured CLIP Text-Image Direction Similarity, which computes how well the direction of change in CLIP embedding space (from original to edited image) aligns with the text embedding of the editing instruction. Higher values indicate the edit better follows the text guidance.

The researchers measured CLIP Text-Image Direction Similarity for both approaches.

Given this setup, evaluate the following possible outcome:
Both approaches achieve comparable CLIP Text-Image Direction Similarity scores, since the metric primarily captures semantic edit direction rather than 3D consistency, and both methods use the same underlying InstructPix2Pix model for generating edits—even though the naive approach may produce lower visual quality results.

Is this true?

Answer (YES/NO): NO